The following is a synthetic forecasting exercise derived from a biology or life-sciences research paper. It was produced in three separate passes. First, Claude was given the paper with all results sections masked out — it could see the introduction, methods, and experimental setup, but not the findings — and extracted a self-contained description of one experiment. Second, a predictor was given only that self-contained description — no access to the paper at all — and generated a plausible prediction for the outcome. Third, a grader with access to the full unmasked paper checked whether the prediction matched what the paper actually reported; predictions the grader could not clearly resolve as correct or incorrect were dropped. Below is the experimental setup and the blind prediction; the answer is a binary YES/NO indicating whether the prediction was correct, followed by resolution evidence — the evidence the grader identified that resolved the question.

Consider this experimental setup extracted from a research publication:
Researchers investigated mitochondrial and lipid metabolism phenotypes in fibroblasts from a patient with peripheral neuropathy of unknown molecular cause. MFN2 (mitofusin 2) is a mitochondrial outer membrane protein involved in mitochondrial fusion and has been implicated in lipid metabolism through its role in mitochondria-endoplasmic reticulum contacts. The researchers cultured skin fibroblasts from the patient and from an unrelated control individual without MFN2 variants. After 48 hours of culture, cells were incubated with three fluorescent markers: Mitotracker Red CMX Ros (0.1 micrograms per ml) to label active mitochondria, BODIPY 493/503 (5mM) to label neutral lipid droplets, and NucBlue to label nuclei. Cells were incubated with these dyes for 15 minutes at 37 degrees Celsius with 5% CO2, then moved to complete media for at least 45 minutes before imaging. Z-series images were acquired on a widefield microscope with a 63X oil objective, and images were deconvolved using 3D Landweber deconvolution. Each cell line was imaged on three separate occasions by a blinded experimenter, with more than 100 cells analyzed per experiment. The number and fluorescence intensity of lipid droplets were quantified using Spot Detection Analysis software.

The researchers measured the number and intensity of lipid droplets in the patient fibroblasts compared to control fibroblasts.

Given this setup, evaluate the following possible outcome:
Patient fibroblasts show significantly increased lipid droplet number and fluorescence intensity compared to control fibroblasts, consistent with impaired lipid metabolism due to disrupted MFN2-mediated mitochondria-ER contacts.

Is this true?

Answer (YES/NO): YES